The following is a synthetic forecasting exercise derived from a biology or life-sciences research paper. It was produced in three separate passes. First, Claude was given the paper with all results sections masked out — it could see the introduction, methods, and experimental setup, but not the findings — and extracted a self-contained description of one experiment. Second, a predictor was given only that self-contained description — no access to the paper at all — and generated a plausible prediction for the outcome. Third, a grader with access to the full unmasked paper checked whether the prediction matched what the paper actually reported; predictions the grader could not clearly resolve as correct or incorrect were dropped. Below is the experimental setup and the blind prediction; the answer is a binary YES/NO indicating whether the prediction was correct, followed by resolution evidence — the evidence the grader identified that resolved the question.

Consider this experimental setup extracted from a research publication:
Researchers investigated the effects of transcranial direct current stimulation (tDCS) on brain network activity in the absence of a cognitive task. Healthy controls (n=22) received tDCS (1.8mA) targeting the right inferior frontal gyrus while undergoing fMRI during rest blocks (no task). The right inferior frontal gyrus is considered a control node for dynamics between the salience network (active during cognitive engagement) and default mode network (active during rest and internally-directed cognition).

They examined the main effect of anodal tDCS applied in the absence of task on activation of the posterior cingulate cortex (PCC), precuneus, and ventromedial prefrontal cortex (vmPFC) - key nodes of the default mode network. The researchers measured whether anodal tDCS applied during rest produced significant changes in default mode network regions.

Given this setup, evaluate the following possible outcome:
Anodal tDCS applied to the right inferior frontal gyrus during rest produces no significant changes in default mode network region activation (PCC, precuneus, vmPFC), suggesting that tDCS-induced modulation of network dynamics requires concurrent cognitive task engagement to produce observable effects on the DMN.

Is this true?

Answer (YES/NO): NO